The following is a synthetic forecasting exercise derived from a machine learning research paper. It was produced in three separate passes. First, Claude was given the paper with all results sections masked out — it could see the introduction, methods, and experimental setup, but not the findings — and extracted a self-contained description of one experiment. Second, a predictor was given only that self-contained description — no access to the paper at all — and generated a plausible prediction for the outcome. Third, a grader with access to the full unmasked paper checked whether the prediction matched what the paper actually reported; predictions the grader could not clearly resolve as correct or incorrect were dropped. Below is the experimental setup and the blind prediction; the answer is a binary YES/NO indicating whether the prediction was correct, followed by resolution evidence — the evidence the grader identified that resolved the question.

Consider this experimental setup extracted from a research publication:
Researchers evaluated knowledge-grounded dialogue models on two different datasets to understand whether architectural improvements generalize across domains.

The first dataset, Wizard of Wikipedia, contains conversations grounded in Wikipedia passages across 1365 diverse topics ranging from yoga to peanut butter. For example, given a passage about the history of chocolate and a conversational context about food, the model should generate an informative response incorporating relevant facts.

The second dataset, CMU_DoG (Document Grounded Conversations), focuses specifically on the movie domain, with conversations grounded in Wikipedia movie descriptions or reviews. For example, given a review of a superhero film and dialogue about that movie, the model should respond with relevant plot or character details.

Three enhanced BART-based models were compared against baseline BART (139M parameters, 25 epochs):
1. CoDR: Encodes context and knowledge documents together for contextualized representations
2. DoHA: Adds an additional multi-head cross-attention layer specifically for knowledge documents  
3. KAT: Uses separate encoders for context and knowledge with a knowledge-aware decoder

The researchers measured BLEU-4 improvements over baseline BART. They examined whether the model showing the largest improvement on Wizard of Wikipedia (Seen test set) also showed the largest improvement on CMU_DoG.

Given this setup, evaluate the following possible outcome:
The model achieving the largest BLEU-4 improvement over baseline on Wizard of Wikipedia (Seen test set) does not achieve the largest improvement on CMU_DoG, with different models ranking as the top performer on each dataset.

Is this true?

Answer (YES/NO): YES